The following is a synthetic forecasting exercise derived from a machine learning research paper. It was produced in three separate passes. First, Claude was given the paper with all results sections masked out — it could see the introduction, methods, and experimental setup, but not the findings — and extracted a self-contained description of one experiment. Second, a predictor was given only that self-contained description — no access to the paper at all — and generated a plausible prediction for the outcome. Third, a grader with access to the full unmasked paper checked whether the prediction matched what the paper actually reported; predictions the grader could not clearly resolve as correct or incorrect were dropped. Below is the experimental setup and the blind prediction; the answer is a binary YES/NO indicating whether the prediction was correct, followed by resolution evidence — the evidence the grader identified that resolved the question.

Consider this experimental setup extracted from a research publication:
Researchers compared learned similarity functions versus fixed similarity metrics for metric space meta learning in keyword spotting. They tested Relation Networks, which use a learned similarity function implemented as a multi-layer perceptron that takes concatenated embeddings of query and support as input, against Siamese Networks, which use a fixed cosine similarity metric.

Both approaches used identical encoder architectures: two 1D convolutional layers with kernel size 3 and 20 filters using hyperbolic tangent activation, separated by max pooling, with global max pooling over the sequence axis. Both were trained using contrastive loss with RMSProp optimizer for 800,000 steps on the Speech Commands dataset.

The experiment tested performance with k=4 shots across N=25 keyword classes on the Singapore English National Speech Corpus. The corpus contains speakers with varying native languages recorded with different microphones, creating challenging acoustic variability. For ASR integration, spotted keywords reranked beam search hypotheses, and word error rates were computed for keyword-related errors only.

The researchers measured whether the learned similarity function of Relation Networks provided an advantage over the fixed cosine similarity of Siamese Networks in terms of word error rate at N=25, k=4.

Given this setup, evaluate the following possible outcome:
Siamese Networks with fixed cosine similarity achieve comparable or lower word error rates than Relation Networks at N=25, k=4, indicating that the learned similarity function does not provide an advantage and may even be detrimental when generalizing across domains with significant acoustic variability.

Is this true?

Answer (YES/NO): YES